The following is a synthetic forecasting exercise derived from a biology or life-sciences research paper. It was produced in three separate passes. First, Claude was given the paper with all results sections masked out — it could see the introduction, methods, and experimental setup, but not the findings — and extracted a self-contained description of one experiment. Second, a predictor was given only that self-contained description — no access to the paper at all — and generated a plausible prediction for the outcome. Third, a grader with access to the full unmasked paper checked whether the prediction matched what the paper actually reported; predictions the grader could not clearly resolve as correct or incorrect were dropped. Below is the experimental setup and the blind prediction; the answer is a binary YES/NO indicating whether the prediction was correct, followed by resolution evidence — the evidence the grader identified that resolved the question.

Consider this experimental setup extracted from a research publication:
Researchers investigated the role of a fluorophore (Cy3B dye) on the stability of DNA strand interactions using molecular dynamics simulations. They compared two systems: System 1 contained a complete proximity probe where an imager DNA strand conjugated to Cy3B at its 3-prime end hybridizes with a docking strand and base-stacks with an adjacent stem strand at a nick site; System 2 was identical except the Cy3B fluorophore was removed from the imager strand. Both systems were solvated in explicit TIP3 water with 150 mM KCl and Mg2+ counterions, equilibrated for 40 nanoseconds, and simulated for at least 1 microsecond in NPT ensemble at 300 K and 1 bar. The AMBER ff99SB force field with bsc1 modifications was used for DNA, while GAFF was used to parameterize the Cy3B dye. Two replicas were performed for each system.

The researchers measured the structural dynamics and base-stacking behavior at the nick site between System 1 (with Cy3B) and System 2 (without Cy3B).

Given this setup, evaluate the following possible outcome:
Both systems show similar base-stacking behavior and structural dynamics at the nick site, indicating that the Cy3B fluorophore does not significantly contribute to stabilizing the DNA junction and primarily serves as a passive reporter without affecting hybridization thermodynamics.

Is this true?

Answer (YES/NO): NO